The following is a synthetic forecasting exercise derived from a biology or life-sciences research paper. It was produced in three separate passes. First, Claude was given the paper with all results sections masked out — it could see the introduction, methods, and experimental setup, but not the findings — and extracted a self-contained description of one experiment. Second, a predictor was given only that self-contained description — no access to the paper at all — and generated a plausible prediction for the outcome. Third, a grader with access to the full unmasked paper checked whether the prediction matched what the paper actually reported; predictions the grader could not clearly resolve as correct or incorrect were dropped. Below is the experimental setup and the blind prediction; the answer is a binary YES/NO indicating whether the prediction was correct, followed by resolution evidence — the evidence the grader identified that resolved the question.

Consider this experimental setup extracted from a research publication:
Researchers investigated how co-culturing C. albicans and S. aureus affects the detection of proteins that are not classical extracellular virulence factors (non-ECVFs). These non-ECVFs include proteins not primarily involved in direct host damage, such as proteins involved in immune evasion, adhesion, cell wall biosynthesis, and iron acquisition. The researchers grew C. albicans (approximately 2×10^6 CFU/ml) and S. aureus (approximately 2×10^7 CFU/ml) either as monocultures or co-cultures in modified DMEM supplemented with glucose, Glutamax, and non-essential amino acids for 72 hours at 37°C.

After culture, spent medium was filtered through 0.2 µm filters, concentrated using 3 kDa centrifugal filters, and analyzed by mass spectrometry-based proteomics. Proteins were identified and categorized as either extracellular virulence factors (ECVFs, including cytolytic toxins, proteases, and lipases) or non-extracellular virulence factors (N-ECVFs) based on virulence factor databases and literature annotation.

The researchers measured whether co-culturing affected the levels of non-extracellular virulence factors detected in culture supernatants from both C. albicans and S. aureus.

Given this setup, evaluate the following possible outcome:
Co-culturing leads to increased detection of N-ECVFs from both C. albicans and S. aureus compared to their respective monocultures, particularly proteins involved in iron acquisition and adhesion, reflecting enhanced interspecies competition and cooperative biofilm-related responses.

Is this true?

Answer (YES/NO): NO